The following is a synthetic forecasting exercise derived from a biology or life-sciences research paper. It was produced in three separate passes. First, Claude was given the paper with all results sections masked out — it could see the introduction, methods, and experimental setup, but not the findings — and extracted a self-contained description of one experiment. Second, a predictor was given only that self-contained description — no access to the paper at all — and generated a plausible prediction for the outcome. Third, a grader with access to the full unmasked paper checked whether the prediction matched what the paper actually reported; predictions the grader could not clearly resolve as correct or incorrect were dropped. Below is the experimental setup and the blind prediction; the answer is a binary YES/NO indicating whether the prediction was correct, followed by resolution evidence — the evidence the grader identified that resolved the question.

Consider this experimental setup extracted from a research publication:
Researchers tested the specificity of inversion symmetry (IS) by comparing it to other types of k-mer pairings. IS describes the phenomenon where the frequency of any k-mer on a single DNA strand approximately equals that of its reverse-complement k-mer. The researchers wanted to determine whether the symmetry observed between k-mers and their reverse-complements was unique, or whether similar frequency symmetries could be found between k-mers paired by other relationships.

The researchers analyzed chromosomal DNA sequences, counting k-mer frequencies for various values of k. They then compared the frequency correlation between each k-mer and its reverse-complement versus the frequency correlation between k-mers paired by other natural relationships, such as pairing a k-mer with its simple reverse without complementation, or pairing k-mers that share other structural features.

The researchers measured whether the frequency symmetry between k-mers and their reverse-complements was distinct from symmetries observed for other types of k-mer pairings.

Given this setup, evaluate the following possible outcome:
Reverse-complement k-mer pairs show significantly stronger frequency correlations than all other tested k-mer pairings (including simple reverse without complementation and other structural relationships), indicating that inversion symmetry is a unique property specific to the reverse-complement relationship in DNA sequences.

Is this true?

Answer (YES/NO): YES